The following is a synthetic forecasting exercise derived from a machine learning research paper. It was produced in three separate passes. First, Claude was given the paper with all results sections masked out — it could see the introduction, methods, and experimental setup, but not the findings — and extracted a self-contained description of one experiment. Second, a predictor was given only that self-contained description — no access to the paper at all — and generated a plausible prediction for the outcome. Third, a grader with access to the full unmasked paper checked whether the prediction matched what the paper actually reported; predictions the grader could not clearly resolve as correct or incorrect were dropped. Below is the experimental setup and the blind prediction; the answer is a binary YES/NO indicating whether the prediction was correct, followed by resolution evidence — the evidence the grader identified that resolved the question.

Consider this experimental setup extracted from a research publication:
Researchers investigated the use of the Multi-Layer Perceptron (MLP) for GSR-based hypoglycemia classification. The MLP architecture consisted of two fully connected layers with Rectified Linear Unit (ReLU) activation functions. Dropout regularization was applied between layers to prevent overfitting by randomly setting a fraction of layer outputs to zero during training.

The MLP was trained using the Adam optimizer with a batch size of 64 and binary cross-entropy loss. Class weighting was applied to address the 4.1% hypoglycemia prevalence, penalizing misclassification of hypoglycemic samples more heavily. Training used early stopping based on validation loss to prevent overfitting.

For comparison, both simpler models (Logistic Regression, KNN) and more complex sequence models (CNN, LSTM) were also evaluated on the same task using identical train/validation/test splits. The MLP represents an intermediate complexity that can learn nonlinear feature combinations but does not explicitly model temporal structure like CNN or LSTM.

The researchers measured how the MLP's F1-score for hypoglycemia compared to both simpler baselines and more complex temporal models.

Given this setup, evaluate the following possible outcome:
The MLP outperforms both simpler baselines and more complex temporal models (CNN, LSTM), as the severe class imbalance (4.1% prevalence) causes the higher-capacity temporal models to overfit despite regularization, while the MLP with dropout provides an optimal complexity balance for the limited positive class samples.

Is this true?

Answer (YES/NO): NO